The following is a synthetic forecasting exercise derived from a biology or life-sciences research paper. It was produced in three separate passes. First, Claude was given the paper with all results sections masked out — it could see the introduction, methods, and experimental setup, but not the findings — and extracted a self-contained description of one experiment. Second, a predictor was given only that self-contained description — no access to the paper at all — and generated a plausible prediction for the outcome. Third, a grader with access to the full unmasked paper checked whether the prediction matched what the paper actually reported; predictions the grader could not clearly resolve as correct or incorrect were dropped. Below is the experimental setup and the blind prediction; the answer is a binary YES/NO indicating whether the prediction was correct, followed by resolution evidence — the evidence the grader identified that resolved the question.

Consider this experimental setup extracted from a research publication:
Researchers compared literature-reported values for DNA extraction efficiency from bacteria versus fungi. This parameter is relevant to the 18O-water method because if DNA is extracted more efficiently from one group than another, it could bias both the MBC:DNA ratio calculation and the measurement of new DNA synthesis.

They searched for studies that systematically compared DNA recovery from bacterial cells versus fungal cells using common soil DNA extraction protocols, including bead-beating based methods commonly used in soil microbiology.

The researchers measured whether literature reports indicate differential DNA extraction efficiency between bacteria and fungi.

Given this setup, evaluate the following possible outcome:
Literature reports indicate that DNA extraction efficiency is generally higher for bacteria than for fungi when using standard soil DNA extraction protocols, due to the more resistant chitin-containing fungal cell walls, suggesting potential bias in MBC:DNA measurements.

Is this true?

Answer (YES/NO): NO